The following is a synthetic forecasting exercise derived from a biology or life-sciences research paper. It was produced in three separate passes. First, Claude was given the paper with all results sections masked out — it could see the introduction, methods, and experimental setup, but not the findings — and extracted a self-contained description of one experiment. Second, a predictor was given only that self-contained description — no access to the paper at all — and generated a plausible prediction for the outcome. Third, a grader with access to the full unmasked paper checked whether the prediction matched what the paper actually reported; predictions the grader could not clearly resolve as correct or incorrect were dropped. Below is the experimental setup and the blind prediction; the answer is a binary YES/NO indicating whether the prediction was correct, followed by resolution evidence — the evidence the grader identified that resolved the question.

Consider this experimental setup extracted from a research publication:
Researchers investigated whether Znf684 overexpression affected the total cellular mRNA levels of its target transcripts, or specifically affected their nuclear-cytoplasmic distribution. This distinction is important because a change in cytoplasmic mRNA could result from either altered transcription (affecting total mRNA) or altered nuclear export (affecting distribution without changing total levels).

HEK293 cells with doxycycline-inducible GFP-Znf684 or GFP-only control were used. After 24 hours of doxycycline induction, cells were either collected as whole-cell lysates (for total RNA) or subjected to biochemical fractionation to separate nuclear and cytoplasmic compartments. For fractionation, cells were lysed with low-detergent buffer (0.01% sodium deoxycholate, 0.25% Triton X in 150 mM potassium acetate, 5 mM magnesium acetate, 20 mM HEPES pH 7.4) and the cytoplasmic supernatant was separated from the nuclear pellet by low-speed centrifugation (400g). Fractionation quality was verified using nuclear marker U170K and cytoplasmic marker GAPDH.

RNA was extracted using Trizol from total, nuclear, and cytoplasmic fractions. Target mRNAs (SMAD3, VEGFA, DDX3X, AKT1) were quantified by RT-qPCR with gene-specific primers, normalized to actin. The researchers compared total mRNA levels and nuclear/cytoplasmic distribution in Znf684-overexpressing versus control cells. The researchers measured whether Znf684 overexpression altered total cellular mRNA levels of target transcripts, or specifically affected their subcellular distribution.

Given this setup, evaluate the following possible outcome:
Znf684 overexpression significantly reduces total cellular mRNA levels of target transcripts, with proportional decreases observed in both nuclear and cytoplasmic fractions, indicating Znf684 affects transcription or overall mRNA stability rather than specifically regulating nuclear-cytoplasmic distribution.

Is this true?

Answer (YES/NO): NO